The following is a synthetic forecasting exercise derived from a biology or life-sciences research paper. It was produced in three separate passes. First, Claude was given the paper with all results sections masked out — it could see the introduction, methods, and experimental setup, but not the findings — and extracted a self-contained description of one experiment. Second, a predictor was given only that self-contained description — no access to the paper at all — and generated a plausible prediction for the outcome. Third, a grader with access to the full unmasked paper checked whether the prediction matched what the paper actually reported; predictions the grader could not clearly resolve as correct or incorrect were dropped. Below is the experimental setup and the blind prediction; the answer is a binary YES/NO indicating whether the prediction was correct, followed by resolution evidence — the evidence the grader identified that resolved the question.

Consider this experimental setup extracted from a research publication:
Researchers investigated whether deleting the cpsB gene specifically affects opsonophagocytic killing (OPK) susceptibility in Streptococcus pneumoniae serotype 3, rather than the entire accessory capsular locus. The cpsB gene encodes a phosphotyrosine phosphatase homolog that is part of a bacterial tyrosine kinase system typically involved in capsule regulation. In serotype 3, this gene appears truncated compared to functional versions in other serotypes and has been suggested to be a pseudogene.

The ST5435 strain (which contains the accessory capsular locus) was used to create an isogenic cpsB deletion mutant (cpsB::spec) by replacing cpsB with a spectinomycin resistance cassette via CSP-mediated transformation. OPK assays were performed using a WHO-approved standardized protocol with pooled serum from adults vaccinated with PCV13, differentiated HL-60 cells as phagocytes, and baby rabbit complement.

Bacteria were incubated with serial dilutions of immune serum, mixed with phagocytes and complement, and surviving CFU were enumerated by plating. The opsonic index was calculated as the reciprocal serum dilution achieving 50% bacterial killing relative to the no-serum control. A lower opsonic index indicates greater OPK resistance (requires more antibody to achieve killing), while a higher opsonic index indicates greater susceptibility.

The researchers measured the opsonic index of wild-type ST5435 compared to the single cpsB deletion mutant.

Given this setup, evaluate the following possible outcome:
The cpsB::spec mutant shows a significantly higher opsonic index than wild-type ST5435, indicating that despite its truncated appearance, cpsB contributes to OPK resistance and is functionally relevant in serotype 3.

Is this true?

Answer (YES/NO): YES